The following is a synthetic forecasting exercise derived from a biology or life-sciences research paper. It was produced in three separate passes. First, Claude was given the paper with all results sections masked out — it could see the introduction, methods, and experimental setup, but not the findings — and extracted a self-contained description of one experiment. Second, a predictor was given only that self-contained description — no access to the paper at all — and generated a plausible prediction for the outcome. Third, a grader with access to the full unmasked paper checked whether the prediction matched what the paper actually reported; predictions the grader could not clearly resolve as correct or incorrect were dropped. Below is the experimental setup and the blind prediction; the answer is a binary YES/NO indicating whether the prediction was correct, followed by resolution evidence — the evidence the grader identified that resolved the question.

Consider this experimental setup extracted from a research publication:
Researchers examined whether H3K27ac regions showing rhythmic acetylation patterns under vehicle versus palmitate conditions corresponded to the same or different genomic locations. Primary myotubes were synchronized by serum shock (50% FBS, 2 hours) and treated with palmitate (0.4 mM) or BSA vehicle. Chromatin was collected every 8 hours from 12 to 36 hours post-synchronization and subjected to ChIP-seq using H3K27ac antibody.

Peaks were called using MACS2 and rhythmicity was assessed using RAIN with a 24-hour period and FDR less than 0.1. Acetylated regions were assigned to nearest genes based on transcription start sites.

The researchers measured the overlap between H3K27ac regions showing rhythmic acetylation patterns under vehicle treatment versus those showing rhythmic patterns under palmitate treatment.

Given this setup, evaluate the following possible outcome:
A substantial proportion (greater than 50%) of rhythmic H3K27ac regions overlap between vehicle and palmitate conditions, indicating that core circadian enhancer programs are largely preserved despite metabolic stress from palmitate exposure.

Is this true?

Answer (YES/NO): NO